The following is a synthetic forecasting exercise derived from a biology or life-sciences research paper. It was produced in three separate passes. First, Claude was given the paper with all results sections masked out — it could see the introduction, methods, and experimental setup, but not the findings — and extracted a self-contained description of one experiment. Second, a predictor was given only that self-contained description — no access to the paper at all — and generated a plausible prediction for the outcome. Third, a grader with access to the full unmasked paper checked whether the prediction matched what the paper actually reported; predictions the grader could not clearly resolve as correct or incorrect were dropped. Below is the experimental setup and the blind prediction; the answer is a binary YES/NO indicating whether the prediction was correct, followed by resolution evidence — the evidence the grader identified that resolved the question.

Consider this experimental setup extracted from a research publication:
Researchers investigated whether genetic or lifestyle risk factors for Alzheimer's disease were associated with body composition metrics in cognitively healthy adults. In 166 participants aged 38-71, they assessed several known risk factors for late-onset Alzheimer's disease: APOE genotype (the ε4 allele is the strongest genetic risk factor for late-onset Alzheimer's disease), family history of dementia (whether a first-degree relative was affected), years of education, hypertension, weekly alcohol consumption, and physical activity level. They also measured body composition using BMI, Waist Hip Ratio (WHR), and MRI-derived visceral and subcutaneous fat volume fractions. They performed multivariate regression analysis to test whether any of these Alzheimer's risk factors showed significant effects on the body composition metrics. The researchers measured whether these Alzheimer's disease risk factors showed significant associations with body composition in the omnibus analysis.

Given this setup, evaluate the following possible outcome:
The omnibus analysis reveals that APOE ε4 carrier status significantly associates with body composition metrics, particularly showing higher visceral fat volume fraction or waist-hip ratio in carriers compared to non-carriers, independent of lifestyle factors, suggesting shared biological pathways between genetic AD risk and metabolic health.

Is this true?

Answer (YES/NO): NO